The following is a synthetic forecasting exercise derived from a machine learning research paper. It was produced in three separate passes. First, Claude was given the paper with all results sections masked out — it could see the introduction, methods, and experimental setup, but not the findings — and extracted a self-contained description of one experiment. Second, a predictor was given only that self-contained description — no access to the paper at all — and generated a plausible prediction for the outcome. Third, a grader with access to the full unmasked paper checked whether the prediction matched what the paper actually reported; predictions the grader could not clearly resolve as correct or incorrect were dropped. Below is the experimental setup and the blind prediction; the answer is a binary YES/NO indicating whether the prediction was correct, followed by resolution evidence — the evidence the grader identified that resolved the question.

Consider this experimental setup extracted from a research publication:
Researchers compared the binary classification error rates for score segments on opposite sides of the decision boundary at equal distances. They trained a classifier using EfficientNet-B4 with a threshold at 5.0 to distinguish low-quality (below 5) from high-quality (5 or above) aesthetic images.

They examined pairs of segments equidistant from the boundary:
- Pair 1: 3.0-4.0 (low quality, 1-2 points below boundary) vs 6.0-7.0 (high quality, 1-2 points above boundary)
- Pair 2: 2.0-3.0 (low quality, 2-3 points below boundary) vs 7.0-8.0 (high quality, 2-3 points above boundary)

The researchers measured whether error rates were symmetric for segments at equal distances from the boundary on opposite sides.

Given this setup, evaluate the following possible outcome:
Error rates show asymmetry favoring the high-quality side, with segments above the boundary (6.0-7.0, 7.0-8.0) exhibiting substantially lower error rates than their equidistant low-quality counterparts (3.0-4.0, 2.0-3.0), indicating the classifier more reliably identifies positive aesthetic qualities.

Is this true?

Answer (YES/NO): NO